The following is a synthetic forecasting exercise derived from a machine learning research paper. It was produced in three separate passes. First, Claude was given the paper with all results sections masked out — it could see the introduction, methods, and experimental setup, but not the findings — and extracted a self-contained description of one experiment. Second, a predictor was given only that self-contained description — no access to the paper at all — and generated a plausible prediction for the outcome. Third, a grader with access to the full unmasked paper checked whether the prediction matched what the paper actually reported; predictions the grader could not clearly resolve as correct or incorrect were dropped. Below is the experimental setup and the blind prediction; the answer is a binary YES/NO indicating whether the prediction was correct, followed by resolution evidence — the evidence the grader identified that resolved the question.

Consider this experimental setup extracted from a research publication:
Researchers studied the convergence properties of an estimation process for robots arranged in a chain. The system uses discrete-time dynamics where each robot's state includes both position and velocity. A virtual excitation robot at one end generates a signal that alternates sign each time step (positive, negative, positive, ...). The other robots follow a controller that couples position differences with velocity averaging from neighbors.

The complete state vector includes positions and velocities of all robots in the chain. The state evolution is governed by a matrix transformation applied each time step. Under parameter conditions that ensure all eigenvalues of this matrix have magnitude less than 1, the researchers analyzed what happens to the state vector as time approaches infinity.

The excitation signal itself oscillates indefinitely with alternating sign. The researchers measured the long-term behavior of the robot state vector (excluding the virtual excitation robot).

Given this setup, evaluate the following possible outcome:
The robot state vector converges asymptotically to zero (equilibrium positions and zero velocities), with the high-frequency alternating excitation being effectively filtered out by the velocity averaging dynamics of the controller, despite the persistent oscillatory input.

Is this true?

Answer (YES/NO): NO